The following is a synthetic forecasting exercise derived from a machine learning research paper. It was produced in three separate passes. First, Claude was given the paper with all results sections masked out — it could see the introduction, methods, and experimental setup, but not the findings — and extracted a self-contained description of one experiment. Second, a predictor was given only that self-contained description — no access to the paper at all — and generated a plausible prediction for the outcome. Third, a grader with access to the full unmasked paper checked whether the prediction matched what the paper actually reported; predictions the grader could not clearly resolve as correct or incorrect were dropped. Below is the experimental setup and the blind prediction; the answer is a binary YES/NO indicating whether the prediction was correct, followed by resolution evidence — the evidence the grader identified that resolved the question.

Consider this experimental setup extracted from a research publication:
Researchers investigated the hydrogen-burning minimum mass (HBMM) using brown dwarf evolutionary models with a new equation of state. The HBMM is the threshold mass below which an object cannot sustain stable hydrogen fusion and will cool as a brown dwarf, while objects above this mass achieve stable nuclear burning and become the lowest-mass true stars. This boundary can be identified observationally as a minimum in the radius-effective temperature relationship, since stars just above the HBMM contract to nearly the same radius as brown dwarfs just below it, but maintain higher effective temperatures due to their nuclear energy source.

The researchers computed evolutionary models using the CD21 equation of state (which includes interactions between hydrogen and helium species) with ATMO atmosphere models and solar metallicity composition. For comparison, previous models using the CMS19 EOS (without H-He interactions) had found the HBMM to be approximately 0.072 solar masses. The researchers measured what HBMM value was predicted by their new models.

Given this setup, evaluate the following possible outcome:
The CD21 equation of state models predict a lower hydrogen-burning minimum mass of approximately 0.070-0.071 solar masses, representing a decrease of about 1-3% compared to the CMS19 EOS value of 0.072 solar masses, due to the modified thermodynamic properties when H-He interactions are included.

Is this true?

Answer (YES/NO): NO